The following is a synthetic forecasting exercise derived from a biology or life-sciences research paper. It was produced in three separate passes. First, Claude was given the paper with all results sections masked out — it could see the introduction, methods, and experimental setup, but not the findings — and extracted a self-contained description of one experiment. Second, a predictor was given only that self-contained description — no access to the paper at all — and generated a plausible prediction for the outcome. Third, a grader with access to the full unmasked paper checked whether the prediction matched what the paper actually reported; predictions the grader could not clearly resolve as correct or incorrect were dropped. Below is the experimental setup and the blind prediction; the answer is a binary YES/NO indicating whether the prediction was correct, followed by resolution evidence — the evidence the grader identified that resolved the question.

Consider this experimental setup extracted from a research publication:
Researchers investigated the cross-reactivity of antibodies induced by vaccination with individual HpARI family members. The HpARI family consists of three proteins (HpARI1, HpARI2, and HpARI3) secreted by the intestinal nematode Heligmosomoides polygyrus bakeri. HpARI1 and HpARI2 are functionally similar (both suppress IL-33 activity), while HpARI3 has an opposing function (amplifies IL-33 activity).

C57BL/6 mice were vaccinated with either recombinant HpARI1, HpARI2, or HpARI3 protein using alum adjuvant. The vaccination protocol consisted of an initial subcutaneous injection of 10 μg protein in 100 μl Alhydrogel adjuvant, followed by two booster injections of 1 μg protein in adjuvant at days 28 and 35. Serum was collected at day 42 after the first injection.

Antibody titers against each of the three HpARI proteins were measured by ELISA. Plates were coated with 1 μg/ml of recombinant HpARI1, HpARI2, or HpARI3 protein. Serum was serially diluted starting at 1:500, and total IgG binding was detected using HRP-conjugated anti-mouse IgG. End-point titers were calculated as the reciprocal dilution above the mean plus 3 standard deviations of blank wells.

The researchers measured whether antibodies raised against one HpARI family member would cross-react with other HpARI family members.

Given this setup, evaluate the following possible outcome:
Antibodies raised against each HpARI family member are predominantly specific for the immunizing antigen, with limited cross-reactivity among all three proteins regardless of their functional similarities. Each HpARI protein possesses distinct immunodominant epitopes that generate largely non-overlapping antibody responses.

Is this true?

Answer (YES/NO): NO